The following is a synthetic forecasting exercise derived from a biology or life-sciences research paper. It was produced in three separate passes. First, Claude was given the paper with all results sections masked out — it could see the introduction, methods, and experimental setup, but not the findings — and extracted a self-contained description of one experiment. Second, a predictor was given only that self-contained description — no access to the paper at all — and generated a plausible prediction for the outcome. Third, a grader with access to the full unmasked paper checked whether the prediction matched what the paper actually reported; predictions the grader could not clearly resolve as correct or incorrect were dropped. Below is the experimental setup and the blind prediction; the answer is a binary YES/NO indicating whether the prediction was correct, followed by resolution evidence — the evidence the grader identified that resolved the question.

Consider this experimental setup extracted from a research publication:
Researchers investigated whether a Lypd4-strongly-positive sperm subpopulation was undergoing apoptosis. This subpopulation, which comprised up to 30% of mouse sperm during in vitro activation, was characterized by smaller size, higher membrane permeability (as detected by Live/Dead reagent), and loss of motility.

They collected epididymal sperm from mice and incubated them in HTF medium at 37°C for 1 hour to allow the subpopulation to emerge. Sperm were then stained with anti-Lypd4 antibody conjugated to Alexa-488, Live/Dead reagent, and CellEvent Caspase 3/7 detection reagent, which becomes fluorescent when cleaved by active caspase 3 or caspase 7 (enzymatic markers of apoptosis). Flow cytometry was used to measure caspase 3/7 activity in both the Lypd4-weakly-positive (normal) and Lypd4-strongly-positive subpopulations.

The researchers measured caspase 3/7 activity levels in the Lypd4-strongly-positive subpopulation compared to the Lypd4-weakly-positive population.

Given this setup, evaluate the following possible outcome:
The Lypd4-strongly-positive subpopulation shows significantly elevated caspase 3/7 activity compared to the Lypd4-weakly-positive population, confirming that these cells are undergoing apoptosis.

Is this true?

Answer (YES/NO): NO